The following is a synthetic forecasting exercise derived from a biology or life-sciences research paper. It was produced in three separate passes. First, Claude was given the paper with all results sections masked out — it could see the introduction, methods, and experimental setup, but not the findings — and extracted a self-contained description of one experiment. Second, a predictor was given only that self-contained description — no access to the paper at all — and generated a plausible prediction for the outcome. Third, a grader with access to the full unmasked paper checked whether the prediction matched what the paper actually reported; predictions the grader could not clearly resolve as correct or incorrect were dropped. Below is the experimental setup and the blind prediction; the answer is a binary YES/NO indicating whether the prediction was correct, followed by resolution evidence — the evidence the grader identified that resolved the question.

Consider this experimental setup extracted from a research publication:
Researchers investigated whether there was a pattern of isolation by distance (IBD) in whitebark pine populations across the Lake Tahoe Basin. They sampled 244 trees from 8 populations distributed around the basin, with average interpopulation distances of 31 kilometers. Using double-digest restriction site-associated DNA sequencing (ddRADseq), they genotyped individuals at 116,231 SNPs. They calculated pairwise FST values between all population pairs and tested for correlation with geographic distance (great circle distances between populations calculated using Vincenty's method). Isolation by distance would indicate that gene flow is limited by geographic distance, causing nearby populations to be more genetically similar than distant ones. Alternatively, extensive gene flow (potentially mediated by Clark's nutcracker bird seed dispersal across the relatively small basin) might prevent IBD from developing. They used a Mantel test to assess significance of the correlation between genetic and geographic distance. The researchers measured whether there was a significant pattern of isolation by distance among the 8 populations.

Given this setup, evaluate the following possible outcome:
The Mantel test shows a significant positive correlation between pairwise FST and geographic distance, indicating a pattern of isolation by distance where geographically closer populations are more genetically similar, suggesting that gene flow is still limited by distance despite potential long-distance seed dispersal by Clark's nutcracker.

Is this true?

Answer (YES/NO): NO